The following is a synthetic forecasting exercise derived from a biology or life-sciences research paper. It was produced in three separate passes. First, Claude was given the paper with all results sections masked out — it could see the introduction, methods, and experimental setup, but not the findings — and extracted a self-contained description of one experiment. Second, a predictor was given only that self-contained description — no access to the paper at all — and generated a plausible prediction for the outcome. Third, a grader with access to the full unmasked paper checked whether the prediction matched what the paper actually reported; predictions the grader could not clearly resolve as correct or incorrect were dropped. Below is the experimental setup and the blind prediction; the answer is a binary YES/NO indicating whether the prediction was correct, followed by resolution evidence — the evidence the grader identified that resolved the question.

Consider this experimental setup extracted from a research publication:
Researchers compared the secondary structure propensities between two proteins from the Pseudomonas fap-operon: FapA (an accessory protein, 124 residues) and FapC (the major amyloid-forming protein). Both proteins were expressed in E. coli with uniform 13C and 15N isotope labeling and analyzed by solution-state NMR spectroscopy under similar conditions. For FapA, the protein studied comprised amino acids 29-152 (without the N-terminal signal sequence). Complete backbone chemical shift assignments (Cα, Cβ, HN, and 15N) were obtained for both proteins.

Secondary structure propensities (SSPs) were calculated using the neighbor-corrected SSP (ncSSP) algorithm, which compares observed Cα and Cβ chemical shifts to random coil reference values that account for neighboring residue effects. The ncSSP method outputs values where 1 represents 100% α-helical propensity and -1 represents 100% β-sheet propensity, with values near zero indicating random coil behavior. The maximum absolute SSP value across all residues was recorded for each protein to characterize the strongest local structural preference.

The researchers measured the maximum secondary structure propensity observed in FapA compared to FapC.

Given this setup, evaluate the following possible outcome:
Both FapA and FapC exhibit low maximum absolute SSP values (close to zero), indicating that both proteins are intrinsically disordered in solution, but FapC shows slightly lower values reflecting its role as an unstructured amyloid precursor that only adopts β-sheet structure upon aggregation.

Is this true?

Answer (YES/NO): NO